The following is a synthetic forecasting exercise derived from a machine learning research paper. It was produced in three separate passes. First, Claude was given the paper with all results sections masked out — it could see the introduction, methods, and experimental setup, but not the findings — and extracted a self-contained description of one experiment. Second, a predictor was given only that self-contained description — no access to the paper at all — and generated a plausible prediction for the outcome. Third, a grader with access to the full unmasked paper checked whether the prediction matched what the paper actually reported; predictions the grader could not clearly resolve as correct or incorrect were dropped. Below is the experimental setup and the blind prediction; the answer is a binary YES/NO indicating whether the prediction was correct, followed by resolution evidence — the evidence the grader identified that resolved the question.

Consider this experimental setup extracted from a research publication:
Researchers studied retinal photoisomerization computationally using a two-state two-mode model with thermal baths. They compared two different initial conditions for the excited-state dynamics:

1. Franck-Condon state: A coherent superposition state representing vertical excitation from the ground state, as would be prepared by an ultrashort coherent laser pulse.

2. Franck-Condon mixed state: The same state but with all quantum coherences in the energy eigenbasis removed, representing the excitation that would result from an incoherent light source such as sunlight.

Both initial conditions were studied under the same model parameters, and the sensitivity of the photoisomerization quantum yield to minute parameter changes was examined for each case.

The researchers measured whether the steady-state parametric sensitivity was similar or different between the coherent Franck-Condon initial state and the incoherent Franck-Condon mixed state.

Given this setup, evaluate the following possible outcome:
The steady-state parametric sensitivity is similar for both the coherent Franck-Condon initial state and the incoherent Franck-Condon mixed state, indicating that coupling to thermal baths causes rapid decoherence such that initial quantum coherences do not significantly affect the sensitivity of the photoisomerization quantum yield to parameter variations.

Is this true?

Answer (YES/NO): YES